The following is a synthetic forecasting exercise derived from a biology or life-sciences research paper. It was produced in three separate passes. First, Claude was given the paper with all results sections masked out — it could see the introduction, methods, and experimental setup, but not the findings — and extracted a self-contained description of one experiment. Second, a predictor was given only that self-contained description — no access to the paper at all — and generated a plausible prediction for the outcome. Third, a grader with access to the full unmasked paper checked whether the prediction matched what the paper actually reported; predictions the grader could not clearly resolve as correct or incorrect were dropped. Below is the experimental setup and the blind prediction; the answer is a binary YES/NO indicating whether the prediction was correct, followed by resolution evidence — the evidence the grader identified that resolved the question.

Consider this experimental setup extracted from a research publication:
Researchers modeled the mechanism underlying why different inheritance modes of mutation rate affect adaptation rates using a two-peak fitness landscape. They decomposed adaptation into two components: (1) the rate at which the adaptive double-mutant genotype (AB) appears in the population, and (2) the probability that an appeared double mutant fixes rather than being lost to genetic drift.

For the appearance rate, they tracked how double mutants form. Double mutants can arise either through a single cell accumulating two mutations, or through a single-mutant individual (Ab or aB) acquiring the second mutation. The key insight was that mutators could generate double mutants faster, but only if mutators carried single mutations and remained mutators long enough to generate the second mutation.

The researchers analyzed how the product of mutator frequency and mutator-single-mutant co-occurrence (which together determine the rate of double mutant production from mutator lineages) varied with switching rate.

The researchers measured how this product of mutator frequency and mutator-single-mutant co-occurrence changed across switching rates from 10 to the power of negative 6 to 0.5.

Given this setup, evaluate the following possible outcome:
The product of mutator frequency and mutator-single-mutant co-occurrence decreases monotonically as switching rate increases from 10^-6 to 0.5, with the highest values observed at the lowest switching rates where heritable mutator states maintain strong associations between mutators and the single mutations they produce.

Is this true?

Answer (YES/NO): NO